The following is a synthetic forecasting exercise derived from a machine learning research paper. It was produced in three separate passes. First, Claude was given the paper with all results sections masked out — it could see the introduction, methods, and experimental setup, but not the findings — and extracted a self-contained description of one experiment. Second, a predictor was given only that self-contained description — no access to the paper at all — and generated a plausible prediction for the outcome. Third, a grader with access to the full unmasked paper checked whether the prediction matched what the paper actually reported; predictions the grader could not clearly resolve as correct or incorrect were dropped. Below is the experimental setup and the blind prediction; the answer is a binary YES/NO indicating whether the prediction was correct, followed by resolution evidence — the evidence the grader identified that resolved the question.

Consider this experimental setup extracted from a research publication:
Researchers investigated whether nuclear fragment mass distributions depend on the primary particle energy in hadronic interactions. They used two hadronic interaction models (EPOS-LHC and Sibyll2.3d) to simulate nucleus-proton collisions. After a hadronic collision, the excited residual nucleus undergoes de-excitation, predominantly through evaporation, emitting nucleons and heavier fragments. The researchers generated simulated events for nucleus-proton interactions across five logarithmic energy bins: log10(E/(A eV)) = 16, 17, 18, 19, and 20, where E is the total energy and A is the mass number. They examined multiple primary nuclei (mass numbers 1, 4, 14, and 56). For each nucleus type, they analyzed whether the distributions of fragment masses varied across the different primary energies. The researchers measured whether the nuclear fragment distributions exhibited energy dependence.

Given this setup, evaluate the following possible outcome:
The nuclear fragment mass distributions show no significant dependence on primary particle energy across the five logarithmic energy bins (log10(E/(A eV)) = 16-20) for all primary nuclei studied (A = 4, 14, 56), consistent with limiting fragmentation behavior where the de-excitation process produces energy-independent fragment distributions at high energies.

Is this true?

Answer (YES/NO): YES